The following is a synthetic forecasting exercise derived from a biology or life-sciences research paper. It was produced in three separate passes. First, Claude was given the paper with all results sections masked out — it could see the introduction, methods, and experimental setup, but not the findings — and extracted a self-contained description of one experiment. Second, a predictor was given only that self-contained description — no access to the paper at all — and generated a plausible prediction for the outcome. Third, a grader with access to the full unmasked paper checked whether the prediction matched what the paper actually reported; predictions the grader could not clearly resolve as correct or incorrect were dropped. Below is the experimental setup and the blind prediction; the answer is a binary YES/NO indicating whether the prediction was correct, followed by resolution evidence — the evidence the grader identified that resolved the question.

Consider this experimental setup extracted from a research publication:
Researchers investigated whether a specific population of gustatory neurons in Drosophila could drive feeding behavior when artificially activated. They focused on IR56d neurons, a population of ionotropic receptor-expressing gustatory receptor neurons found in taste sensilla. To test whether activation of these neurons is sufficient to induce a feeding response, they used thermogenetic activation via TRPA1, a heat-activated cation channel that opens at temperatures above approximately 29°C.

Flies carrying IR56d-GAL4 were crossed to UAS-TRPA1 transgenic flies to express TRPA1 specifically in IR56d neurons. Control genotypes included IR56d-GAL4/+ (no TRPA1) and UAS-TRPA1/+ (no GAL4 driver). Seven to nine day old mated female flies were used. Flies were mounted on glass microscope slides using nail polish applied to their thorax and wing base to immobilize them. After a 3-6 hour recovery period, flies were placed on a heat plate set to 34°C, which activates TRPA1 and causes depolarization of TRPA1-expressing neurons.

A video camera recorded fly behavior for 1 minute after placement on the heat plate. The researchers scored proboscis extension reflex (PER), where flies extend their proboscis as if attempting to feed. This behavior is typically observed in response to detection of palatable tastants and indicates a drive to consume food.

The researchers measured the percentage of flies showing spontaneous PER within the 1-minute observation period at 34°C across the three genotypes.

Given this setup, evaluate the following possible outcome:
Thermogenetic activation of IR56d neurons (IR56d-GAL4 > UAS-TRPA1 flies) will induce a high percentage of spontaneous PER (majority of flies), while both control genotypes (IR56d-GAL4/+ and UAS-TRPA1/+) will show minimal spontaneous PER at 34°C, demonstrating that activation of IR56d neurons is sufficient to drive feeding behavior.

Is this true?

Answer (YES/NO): YES